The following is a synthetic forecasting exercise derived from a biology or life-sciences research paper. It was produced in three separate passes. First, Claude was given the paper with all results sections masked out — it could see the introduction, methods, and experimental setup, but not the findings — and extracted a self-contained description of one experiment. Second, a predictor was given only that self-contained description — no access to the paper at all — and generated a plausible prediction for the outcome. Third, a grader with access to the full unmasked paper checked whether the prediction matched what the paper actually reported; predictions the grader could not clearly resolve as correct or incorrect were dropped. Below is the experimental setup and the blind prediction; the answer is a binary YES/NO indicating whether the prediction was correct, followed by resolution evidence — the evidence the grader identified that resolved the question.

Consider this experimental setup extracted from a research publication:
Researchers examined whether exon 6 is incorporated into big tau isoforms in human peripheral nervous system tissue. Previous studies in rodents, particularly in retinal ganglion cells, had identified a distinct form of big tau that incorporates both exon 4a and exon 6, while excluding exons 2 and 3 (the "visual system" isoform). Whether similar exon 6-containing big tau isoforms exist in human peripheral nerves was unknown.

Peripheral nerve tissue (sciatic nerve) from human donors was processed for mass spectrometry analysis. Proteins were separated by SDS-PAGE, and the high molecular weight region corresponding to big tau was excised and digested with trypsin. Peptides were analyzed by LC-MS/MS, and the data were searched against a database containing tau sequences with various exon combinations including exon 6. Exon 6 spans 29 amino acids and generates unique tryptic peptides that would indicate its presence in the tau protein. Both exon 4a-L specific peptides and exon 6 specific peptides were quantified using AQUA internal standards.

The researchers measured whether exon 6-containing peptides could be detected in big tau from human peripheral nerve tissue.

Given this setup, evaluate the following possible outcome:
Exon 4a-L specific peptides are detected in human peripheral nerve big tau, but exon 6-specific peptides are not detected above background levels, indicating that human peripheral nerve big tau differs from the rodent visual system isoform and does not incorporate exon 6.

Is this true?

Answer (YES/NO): NO